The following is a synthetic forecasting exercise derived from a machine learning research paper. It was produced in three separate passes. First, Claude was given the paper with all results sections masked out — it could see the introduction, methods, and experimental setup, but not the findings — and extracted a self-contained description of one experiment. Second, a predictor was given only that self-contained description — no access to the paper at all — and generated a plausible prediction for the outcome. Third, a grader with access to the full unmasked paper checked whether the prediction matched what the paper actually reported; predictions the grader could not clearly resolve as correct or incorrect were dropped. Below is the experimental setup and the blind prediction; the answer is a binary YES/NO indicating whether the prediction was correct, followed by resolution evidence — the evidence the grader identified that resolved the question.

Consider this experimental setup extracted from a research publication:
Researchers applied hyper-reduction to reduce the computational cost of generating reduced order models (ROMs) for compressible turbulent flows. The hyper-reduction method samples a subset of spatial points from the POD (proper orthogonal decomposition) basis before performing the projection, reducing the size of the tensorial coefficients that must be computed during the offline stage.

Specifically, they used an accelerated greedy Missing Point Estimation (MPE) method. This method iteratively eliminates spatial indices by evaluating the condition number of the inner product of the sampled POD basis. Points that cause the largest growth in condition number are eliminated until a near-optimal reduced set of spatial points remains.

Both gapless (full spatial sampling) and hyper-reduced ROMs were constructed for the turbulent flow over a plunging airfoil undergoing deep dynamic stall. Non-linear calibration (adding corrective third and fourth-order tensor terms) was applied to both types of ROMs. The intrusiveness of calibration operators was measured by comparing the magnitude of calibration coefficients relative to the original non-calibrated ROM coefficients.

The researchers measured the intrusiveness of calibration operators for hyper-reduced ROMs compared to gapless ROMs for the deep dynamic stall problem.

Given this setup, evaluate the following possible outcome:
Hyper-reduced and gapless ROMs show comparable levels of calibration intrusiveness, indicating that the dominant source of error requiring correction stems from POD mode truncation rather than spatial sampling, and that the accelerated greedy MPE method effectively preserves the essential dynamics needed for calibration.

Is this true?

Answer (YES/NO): NO